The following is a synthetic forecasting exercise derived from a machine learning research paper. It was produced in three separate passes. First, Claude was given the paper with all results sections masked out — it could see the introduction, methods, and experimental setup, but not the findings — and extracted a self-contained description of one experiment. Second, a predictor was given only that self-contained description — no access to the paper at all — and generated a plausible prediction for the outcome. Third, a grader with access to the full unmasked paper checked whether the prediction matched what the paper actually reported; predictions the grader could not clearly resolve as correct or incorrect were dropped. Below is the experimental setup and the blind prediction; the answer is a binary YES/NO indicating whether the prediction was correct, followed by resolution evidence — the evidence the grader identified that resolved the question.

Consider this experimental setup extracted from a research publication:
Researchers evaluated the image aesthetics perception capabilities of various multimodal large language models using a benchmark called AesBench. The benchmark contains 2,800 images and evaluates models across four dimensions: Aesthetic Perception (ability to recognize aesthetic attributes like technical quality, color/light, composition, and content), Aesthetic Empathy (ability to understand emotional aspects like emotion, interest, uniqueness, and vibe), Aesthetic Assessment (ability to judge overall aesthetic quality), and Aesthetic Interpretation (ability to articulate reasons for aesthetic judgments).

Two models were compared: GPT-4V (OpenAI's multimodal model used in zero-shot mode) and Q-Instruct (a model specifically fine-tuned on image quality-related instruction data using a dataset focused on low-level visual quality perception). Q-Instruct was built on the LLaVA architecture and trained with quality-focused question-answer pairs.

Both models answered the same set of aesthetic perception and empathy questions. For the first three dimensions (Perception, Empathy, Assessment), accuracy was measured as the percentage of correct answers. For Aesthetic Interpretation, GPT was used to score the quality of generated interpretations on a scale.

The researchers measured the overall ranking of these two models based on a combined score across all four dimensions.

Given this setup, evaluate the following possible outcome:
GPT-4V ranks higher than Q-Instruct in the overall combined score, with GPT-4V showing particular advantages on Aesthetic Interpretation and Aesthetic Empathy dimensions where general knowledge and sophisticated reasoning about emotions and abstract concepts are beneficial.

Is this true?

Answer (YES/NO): NO